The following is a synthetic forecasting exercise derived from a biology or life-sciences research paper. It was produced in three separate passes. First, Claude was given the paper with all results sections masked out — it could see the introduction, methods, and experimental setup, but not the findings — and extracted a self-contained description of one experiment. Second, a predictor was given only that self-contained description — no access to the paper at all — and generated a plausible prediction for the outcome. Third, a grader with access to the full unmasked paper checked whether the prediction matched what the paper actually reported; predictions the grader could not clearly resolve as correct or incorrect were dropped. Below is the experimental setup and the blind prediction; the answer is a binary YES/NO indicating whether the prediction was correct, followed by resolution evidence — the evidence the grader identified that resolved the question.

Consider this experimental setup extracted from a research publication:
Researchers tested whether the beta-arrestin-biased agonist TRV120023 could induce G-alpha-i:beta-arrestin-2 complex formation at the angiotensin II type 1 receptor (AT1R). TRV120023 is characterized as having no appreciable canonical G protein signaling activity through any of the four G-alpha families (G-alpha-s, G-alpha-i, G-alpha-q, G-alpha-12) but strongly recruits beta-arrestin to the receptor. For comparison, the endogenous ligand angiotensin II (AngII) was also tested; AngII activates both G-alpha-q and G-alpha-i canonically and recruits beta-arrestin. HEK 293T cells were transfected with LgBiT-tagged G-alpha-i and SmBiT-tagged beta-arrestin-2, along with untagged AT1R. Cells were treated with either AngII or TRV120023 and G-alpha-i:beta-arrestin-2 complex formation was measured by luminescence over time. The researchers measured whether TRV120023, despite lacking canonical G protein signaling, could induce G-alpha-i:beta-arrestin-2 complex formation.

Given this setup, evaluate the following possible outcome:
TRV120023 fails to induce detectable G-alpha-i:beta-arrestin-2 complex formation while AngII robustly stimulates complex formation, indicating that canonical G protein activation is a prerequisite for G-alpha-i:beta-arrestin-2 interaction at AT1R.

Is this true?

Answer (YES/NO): NO